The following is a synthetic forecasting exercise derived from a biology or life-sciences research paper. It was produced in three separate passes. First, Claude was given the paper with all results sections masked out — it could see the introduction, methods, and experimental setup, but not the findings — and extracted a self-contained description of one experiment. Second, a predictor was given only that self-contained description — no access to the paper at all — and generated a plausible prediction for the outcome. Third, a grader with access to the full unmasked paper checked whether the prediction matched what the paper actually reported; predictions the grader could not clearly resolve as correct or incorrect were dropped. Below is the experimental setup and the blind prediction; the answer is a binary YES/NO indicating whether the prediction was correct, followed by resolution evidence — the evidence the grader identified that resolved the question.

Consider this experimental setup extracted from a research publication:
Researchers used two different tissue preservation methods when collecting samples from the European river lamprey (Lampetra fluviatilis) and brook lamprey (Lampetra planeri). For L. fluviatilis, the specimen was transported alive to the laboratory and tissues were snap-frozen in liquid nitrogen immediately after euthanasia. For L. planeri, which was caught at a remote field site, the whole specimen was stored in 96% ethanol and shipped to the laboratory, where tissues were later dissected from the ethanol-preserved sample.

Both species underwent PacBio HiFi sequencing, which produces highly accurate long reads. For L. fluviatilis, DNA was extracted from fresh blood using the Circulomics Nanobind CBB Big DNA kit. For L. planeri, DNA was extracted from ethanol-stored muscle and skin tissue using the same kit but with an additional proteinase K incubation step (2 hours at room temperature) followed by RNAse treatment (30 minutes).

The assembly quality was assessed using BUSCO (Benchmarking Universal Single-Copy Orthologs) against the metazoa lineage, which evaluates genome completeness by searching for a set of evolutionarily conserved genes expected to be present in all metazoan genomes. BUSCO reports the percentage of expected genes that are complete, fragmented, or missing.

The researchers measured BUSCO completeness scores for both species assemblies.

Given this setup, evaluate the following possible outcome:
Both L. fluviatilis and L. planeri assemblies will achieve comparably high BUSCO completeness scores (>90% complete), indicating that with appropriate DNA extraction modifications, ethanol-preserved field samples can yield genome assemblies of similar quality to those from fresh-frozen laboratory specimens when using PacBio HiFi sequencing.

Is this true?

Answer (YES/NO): NO